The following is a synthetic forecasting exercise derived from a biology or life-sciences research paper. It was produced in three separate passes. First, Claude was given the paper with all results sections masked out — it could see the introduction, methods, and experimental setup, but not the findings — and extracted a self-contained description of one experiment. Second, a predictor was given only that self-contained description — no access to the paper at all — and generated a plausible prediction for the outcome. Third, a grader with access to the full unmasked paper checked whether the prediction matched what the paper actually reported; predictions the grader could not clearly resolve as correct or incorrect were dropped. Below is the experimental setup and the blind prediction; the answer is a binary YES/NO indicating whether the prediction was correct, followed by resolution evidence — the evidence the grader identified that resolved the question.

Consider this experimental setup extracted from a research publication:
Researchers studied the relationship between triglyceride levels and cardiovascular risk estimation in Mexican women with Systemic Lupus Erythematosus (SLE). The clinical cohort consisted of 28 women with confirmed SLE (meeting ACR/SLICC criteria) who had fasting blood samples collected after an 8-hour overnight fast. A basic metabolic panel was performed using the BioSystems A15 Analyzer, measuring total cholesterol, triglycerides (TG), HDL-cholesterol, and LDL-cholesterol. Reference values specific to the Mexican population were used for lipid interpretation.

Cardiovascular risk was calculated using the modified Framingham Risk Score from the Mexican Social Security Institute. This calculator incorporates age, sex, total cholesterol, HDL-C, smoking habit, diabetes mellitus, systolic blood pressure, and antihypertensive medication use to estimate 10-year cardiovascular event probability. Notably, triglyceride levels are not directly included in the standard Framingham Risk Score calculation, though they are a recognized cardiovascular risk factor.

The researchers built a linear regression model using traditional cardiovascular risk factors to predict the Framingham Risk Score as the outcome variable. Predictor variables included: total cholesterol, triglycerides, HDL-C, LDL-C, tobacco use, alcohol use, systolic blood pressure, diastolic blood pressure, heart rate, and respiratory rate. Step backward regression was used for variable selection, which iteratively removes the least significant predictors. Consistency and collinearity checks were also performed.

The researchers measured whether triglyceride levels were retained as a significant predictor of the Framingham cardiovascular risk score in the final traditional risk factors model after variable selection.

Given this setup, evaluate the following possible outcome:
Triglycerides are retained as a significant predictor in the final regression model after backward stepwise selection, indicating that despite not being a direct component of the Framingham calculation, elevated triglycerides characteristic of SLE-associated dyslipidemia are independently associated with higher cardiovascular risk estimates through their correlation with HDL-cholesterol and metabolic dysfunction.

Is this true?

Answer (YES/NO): YES